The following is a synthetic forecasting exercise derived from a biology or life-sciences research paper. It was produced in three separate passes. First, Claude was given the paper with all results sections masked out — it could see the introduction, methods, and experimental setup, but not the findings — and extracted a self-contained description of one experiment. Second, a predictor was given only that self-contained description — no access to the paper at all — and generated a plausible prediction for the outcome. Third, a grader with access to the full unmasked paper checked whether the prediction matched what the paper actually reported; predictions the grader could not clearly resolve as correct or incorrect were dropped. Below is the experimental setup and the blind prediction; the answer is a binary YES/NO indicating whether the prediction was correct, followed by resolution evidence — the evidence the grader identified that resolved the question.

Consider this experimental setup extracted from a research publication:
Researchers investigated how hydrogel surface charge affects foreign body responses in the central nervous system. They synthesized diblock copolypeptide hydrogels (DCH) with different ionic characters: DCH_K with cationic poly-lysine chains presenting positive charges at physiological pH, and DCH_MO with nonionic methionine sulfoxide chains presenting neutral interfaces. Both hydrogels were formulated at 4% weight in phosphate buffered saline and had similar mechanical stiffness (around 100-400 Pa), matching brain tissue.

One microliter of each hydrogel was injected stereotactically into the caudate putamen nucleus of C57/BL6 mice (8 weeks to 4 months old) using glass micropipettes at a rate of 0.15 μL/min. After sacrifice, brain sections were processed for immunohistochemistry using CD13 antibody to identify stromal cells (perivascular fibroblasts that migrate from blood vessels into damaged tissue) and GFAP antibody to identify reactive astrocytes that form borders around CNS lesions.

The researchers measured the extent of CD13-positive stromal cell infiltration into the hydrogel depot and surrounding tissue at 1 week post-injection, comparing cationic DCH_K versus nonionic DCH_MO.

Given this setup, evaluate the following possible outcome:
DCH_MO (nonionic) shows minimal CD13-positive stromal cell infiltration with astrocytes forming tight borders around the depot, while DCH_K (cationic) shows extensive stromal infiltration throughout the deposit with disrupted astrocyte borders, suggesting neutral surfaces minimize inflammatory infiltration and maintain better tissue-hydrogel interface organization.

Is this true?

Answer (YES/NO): NO